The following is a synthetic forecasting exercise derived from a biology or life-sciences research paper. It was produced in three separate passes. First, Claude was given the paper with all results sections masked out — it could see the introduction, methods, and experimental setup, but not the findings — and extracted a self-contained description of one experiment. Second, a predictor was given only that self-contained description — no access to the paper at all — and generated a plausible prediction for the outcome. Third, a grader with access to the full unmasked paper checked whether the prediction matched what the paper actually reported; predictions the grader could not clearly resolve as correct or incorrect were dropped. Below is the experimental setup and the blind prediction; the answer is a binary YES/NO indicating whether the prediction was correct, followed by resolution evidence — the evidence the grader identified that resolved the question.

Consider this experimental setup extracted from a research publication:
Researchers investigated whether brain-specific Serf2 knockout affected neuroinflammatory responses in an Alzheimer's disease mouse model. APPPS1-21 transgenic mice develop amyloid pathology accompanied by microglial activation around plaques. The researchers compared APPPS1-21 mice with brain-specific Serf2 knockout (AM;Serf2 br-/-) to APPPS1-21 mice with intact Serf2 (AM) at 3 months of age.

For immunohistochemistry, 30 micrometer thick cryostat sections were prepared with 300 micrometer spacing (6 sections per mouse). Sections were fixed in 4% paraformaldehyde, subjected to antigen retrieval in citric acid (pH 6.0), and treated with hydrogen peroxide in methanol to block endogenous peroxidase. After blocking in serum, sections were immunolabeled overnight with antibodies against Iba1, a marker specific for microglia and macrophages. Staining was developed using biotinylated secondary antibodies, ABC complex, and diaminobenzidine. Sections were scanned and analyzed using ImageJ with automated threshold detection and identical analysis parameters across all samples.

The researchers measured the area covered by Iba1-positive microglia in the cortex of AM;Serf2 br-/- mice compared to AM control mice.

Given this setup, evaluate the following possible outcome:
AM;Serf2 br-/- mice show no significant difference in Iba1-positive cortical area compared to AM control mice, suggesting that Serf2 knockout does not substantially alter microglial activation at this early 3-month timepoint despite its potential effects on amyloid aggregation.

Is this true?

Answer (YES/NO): NO